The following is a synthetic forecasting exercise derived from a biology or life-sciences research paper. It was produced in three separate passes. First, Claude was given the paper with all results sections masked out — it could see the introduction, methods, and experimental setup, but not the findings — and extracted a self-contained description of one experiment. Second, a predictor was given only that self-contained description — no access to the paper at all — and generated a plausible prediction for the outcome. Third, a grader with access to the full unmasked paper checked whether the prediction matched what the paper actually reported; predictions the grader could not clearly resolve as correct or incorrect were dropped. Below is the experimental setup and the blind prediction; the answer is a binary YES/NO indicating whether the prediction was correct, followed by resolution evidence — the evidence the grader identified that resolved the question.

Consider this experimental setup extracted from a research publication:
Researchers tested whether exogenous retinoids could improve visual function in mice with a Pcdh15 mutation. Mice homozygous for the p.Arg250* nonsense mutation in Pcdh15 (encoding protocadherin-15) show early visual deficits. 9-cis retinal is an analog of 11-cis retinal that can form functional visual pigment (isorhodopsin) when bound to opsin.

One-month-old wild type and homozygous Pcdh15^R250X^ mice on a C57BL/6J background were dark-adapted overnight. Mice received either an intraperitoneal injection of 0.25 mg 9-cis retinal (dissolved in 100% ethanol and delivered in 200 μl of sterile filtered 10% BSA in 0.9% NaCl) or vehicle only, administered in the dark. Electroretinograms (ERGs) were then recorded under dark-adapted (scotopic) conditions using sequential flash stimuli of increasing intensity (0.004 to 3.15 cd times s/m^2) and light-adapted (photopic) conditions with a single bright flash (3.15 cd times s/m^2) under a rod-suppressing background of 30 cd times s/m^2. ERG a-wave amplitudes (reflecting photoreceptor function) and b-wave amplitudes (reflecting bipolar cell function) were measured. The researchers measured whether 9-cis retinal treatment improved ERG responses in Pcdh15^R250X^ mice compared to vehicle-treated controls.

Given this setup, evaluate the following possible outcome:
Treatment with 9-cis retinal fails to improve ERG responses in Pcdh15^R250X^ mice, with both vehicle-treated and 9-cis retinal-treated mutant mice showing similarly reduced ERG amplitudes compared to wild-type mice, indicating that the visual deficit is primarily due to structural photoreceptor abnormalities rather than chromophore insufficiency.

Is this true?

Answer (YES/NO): NO